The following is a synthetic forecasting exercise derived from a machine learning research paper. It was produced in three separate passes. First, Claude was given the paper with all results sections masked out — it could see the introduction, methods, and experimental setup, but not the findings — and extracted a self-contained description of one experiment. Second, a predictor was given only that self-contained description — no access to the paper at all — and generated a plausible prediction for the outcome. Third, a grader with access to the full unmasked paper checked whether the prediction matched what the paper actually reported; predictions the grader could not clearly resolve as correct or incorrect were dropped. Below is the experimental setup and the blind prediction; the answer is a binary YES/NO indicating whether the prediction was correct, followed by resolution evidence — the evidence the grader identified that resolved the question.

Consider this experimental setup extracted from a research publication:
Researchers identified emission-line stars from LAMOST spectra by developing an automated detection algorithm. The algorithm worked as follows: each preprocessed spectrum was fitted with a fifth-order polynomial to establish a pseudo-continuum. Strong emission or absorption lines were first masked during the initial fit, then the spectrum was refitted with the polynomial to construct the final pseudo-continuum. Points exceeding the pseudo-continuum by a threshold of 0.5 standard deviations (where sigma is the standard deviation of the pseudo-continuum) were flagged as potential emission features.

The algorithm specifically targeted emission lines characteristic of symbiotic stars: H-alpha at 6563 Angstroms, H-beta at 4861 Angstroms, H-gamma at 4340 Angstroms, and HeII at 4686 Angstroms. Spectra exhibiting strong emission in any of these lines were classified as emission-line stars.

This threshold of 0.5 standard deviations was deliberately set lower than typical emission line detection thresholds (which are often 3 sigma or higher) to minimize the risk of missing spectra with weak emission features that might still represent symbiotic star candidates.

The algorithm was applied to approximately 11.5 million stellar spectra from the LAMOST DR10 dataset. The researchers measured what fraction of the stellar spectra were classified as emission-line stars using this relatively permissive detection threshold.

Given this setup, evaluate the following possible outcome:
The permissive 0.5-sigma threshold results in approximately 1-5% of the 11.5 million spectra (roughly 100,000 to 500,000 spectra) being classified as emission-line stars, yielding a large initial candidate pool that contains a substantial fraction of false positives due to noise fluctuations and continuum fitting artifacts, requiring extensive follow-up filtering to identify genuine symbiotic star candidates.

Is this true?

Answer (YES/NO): NO